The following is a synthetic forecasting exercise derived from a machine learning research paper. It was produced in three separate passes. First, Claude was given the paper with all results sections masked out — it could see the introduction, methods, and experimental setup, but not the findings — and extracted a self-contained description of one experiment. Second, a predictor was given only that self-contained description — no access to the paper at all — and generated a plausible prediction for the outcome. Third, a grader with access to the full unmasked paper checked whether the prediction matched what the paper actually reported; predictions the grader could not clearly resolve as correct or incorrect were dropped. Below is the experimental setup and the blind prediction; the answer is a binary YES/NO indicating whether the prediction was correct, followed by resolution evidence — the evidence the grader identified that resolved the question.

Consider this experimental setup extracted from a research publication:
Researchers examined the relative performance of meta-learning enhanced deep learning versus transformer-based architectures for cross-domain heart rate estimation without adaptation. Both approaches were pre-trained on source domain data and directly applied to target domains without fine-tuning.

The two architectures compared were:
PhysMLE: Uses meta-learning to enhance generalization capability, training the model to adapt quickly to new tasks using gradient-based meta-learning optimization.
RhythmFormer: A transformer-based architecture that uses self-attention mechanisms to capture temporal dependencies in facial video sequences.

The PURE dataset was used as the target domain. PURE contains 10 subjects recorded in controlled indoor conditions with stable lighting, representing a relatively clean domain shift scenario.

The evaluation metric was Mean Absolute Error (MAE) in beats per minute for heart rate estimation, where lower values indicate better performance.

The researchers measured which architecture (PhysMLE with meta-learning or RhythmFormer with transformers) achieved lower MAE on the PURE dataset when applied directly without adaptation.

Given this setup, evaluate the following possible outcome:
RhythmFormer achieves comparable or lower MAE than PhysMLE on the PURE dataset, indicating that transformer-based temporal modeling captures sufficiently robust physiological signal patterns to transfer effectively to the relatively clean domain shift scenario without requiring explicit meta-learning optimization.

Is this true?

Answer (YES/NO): YES